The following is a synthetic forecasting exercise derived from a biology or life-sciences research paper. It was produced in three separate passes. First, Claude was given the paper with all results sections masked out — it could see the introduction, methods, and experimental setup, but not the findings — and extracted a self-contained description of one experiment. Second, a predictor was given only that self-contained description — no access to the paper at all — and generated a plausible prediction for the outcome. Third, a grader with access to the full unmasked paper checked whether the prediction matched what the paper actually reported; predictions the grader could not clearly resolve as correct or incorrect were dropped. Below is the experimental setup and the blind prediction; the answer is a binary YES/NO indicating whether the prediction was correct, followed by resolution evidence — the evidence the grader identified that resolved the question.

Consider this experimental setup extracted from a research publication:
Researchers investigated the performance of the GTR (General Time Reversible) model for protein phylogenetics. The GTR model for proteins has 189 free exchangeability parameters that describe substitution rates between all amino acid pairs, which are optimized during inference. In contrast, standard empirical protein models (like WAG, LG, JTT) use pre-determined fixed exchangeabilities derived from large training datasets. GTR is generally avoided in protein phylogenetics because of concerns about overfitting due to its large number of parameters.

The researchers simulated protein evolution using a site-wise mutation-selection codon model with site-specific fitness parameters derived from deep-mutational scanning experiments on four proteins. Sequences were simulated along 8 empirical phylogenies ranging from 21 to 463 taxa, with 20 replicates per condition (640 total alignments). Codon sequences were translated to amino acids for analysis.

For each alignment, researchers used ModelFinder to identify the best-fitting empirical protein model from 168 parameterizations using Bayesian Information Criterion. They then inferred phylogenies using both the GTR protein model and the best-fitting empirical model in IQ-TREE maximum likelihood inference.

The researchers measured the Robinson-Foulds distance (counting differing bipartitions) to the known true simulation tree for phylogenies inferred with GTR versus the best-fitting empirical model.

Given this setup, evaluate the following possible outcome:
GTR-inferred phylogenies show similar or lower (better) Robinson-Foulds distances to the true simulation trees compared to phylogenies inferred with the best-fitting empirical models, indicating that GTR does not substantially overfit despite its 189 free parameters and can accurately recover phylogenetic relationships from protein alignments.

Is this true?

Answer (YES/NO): YES